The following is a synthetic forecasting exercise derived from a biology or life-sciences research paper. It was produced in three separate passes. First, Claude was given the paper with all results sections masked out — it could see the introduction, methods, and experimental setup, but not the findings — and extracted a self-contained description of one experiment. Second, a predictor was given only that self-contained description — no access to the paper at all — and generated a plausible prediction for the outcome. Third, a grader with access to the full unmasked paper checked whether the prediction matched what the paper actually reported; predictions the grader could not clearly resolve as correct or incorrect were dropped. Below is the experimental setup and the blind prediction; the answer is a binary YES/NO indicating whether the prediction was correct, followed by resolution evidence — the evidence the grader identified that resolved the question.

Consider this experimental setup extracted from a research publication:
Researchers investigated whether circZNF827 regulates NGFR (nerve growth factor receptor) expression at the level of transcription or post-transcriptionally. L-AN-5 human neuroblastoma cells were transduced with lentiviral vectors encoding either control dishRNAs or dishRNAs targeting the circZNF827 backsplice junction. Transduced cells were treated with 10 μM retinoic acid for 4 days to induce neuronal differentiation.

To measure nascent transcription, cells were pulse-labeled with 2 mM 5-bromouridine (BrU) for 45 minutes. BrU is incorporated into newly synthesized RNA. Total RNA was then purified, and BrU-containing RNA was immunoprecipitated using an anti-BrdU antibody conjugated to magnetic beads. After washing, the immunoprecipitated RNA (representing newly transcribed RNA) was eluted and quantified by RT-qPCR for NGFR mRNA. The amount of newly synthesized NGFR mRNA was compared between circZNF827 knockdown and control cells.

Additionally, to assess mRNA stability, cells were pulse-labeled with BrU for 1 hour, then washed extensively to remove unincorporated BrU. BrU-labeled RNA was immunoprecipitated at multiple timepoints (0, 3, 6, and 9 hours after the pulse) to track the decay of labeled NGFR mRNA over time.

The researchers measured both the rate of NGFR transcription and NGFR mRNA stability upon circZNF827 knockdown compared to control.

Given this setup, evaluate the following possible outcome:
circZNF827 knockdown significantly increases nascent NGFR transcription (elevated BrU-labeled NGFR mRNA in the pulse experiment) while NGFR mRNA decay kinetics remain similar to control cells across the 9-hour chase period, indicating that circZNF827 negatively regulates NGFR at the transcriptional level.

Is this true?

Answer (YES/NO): YES